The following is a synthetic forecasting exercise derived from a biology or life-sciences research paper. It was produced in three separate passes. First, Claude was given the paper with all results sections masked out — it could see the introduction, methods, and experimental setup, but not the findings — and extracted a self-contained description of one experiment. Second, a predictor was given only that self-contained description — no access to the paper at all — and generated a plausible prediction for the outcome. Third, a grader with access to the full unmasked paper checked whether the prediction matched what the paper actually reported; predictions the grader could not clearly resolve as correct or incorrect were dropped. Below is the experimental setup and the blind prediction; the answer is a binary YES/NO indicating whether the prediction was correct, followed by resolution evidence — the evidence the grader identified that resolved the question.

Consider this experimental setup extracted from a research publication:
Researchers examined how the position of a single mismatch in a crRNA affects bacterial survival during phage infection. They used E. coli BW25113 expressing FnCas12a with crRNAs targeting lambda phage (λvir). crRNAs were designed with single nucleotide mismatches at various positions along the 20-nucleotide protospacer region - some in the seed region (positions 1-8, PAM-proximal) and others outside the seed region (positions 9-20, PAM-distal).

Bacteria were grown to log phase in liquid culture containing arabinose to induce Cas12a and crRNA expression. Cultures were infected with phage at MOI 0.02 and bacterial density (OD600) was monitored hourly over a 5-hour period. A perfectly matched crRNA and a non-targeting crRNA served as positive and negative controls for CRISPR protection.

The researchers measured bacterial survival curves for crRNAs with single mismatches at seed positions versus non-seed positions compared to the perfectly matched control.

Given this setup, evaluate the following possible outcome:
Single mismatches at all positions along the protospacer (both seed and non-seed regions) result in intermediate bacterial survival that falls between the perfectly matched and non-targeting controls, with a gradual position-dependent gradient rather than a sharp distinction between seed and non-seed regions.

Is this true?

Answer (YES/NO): NO